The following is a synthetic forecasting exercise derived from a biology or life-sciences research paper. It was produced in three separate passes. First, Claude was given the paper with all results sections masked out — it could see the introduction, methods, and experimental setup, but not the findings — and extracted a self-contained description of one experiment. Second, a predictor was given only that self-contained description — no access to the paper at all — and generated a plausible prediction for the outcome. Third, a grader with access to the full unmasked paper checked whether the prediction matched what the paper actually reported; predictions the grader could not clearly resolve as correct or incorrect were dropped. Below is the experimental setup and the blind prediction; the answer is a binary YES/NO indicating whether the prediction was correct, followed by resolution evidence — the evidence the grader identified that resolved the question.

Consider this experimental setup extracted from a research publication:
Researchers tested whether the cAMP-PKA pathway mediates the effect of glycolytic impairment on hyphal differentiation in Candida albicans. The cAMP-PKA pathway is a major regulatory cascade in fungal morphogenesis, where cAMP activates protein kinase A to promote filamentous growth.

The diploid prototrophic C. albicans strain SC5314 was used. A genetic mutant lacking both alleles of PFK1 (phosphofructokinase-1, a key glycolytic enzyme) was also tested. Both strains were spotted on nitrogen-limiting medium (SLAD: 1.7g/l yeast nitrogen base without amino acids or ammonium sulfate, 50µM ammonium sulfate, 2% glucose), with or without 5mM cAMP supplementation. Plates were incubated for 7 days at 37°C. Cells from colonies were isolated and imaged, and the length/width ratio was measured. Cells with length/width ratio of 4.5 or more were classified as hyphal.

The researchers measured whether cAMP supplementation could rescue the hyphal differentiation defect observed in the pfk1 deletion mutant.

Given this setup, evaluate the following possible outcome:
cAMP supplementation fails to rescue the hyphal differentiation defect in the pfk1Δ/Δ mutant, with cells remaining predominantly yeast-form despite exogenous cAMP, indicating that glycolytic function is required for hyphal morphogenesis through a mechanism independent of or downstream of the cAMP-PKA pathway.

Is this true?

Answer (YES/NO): YES